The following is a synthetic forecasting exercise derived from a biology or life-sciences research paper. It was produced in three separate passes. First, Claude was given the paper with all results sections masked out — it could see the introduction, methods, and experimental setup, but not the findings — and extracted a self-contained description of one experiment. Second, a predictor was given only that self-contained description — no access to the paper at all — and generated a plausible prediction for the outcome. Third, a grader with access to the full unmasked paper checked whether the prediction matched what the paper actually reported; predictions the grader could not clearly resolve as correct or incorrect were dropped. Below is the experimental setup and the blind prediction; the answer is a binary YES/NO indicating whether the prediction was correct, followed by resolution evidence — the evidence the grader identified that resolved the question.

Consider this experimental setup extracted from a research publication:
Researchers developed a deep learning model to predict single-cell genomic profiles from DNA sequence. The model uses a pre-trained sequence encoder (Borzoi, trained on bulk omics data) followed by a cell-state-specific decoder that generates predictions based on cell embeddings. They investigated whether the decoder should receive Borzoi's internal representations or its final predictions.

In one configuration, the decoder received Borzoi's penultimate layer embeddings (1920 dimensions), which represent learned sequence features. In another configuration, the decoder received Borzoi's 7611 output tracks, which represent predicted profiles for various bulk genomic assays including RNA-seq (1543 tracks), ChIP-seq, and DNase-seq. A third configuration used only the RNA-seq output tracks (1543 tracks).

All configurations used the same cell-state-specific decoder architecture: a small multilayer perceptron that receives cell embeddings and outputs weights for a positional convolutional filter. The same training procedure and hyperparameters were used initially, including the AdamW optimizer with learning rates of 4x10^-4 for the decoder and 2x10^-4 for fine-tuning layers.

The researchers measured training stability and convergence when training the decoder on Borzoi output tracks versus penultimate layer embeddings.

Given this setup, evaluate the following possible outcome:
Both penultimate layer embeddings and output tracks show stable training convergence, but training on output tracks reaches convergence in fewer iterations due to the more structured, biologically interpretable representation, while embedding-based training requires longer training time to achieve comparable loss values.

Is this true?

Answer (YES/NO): NO